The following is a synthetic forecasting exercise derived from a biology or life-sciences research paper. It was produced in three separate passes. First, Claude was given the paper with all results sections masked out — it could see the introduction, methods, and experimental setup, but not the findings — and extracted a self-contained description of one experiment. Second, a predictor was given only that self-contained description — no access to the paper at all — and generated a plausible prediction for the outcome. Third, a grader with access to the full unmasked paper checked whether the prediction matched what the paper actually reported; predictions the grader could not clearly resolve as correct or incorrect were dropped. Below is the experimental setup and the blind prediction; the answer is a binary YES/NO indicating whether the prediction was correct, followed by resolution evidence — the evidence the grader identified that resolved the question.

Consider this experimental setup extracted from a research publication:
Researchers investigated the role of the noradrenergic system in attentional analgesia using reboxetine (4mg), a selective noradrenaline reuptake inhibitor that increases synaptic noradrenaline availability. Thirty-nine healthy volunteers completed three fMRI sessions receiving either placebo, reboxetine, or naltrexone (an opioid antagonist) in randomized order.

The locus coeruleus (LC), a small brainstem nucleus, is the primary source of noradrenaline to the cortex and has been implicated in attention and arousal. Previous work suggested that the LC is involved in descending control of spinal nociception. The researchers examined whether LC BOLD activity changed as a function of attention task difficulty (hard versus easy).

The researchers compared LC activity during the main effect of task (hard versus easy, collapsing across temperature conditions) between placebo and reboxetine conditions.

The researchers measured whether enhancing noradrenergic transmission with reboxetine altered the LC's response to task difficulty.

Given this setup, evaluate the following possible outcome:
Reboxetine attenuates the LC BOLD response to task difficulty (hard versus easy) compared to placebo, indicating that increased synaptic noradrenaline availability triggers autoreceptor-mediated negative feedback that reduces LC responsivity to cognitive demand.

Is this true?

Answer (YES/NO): NO